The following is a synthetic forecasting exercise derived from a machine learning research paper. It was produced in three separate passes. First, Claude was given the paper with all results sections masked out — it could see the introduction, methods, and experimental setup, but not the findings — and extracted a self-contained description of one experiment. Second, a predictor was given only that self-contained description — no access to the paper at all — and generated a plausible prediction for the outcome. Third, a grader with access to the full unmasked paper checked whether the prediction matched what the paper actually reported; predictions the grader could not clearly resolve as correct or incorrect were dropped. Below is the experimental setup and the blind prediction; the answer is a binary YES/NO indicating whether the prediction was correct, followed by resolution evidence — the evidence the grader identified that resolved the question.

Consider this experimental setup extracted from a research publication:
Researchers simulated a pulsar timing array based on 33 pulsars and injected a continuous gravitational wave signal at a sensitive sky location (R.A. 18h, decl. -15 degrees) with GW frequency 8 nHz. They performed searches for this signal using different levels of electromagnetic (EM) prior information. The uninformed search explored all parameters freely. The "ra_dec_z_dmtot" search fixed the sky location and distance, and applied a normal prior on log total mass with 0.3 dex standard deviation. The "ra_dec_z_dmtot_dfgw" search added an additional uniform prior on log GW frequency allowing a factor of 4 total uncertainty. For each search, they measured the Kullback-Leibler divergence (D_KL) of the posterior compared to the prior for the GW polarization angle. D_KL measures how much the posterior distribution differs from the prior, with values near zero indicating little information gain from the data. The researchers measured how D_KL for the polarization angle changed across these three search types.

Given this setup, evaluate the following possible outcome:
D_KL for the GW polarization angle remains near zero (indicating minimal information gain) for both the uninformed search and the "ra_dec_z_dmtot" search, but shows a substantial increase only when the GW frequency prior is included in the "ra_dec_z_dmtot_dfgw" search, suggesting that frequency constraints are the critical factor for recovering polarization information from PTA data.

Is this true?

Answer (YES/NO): NO